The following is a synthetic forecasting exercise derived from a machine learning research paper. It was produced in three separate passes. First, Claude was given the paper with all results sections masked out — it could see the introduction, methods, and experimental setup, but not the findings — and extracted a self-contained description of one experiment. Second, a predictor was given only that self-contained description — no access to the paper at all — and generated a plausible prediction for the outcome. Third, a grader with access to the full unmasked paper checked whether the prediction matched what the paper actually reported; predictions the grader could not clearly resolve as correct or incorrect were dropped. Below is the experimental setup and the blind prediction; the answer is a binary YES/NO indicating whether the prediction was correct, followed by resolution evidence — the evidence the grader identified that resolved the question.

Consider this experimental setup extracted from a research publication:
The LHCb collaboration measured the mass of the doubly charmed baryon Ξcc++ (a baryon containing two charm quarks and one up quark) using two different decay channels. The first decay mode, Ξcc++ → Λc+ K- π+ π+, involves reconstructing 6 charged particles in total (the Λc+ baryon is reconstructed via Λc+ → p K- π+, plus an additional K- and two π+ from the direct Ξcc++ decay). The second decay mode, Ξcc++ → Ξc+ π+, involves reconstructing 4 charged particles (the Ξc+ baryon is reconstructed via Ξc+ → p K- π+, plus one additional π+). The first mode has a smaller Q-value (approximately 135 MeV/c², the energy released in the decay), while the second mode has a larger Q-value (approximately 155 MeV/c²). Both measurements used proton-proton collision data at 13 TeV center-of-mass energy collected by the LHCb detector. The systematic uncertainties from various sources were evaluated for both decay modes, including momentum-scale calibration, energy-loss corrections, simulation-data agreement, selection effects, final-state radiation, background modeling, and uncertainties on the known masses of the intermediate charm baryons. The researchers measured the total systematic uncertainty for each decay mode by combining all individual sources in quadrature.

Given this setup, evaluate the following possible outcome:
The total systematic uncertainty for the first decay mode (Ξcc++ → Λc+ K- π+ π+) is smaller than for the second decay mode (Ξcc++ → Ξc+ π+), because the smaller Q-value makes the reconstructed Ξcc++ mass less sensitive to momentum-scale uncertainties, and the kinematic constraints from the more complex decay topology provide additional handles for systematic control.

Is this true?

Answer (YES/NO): YES